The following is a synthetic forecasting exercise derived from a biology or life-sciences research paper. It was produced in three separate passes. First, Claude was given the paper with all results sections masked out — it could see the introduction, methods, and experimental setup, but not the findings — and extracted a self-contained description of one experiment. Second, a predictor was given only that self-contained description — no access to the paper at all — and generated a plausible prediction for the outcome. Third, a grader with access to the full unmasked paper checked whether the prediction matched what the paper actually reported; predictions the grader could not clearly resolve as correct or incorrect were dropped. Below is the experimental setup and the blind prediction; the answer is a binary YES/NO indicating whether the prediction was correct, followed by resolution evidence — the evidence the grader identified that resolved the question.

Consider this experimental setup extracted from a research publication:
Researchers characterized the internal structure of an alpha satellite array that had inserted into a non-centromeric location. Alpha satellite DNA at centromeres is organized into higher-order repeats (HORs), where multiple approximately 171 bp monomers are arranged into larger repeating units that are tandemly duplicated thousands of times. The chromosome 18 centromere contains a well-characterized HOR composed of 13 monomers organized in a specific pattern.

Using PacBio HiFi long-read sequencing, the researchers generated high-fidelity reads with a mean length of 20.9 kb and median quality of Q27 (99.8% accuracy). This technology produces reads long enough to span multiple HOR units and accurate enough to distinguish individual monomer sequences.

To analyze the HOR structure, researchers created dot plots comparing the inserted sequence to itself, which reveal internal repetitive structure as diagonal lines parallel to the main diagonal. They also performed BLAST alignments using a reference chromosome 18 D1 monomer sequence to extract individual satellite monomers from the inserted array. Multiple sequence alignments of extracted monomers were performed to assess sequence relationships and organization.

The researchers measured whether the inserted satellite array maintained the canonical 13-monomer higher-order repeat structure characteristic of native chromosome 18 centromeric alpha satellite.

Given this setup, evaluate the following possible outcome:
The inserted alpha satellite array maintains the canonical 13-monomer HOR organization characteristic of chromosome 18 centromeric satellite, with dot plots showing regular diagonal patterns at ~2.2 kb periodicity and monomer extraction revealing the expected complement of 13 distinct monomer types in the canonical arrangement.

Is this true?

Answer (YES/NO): NO